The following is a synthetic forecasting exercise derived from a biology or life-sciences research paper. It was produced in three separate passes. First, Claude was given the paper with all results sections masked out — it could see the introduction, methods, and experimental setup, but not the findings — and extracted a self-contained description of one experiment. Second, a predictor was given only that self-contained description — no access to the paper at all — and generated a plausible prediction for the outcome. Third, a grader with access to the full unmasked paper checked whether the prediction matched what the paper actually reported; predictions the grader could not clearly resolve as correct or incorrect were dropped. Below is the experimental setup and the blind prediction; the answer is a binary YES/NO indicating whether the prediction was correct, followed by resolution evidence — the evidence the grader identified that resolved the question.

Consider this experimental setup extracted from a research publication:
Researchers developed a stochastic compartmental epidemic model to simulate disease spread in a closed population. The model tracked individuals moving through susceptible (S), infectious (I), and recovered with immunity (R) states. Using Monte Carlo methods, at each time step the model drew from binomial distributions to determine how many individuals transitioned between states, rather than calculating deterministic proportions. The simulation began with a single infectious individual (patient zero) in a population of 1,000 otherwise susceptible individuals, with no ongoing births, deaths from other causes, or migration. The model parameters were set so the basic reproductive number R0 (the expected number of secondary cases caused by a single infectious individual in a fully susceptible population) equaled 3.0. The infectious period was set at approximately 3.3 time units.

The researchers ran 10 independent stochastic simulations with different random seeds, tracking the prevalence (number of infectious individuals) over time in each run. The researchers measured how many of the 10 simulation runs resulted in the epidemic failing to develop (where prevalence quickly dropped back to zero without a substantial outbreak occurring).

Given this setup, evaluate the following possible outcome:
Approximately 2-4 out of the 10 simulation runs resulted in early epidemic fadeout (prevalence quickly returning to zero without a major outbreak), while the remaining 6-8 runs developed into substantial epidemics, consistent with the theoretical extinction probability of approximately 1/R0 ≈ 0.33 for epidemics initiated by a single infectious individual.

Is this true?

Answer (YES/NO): YES